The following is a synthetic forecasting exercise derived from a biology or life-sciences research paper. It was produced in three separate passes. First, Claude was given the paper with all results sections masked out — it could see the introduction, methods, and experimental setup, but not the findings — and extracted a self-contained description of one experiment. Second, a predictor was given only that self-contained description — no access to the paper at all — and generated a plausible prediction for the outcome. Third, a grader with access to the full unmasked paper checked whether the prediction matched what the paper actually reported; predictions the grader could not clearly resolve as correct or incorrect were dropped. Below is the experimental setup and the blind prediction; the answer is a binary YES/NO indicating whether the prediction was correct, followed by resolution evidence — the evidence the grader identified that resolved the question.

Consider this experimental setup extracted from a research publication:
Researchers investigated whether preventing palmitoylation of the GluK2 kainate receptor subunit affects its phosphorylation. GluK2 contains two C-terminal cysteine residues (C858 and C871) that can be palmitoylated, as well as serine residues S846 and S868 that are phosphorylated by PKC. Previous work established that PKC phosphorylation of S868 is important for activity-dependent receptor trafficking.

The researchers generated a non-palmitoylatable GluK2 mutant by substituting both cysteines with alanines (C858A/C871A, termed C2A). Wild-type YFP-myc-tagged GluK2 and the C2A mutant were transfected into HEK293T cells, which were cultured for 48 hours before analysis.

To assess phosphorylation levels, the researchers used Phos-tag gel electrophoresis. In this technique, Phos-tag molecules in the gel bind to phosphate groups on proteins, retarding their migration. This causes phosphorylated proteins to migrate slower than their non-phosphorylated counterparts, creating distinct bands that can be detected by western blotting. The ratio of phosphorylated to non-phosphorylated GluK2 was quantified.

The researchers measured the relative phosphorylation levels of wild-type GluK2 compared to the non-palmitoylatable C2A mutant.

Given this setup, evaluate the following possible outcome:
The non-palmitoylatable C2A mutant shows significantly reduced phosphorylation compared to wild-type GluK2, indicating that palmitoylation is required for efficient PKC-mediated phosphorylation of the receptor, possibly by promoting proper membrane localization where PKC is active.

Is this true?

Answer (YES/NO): NO